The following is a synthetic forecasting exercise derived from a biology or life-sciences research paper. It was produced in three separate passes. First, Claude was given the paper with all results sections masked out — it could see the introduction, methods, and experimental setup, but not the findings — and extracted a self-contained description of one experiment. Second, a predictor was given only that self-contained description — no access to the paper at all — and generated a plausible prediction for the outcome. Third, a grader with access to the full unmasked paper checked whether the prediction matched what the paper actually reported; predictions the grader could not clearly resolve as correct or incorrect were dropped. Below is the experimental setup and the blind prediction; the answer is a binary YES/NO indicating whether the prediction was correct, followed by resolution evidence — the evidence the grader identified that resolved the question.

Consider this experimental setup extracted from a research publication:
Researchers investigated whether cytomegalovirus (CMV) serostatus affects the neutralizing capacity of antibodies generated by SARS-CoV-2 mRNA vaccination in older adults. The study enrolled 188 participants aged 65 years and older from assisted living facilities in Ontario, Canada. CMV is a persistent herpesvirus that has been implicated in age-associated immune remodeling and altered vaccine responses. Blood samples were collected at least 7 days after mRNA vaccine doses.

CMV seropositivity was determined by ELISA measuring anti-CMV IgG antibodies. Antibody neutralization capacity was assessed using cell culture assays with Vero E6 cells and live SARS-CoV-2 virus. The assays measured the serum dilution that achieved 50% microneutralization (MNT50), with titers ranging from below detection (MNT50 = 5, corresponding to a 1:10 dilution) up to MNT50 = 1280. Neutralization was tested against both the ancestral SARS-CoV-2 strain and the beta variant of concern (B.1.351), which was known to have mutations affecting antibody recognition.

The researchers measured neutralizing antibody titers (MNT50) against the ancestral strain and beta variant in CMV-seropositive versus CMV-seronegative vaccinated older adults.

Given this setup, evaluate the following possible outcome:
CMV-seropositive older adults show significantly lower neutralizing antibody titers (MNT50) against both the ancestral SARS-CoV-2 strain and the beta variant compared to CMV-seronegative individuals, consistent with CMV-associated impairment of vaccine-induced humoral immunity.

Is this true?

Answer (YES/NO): NO